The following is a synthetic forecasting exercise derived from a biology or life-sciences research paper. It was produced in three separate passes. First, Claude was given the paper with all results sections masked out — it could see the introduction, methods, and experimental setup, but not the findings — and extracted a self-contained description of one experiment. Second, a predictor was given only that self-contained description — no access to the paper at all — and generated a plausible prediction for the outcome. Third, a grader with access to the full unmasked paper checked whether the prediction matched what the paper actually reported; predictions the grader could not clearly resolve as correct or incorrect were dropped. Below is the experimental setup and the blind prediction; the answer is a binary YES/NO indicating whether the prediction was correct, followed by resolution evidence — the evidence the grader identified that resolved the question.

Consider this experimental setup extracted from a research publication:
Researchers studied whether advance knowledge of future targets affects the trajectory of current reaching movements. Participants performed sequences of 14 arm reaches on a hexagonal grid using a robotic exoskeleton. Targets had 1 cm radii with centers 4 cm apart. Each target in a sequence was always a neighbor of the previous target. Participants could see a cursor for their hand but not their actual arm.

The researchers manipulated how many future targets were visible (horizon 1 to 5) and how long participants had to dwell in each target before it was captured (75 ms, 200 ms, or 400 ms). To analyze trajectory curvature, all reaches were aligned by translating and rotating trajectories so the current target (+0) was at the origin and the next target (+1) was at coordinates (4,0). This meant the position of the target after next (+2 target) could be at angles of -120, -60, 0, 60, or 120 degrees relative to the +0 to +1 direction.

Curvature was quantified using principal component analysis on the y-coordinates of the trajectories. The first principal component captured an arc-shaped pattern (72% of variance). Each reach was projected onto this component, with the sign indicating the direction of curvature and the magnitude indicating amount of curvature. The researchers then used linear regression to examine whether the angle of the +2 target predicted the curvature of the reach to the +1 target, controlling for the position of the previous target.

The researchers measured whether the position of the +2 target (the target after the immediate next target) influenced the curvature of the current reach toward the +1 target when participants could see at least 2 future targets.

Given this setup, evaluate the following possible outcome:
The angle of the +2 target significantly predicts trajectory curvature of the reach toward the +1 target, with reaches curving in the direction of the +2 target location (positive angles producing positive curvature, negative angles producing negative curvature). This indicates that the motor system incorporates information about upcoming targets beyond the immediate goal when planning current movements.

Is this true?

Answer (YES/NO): NO